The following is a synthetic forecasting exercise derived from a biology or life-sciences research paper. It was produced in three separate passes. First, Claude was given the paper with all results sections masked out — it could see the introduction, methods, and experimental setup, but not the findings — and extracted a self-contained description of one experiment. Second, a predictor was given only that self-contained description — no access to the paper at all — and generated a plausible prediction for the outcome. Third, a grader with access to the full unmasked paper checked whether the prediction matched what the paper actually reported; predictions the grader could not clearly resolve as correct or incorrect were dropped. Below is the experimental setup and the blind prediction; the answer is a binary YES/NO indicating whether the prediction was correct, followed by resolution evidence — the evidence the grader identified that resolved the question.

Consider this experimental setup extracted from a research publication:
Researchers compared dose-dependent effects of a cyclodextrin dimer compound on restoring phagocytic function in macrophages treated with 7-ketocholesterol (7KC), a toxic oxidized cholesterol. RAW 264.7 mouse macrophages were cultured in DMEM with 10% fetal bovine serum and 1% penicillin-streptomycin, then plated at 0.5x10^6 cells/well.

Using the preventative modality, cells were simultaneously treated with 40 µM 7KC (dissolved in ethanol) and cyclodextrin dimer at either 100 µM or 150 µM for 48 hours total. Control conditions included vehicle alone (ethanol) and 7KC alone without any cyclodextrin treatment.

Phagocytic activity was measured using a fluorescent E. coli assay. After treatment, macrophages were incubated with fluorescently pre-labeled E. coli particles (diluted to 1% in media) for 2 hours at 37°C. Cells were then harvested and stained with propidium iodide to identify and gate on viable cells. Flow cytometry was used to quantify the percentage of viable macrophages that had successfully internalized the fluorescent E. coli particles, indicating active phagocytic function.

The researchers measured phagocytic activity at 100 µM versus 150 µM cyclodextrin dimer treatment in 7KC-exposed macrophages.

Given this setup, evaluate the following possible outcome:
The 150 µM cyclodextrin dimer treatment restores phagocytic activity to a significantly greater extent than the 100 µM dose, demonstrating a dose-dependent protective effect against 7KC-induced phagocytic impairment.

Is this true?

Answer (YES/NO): YES